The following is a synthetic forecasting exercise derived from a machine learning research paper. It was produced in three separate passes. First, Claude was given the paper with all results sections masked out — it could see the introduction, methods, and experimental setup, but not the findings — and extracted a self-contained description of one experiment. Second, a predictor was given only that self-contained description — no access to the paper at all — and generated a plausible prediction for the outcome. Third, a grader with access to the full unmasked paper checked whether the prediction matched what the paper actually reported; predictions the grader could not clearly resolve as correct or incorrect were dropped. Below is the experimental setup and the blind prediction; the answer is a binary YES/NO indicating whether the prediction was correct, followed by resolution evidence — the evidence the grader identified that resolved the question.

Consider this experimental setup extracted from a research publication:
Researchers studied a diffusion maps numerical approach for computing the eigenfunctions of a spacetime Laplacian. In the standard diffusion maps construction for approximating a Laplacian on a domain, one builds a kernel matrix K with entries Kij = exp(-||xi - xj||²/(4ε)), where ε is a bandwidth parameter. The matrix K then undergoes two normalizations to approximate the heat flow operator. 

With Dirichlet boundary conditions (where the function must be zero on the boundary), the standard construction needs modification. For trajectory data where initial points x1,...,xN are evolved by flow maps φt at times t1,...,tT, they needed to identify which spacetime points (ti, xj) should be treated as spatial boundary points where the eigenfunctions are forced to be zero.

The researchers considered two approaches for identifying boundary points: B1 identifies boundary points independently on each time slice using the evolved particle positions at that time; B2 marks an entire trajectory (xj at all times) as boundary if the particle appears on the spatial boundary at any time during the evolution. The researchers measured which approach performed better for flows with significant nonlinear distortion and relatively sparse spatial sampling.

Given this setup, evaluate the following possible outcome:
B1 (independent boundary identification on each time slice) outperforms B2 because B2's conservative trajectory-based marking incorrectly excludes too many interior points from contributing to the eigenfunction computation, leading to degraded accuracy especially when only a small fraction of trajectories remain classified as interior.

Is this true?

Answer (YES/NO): NO